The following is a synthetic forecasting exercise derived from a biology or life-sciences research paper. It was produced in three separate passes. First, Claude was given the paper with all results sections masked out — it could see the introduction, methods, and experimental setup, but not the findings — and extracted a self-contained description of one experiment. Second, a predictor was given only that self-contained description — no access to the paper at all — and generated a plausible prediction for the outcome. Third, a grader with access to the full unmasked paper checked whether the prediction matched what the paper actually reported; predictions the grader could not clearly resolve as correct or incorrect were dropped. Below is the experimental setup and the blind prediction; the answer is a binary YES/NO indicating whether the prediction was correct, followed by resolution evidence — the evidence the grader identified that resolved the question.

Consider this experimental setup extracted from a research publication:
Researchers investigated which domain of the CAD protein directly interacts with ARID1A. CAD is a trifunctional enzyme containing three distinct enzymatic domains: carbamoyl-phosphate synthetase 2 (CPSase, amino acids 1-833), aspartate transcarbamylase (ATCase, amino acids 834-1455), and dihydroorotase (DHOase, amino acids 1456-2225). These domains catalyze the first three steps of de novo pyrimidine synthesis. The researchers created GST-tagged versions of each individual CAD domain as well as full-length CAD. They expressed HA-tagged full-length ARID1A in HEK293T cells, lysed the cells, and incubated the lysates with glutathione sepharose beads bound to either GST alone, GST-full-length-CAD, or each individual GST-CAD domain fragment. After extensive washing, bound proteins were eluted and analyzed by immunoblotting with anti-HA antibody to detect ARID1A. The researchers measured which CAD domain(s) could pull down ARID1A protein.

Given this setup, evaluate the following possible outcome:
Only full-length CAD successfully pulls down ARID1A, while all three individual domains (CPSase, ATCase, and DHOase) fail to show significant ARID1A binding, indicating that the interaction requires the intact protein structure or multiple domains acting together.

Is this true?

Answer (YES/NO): NO